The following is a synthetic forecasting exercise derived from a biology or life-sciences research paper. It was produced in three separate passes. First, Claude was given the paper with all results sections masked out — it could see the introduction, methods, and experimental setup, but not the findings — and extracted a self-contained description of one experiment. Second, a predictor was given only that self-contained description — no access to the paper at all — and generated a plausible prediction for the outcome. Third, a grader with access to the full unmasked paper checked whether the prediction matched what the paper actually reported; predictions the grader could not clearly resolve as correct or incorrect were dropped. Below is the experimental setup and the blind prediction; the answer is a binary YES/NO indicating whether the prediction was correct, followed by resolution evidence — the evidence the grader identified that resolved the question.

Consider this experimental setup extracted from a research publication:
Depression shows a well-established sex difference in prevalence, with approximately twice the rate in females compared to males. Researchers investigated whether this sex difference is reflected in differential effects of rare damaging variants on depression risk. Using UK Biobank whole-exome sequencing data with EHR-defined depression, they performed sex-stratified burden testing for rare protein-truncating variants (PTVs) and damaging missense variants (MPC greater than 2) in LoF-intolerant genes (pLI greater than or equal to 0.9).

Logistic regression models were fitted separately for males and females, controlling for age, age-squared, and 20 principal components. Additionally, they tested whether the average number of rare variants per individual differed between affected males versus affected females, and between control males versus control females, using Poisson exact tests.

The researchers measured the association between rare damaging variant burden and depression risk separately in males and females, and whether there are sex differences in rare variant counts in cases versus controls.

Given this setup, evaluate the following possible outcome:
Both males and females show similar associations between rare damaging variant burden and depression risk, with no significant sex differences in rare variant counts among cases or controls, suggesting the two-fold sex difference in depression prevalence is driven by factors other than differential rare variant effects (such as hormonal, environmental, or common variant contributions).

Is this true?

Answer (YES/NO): YES